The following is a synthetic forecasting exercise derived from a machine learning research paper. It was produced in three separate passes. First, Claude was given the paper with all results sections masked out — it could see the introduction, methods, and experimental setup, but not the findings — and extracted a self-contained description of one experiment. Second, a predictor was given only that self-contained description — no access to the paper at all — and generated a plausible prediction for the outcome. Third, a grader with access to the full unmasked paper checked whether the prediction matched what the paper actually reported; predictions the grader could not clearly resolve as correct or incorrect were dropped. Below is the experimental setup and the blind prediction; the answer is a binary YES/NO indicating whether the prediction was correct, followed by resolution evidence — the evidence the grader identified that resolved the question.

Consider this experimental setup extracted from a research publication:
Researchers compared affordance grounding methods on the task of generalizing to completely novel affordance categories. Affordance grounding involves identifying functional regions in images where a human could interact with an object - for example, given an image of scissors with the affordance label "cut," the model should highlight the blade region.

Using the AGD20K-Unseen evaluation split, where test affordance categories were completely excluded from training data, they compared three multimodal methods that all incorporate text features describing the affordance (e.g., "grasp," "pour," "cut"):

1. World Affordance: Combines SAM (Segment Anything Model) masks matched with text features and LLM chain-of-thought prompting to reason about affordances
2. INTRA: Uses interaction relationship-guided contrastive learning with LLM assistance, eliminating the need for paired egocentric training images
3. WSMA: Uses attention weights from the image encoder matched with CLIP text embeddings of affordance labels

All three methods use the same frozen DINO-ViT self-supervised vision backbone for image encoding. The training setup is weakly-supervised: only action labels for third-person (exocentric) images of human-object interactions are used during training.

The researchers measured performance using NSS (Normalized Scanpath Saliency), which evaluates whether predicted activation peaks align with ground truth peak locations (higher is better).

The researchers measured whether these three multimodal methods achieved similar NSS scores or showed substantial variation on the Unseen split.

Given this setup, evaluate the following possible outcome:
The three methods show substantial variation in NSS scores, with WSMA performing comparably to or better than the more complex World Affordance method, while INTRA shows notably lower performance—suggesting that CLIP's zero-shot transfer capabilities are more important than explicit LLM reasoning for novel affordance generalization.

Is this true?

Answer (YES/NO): NO